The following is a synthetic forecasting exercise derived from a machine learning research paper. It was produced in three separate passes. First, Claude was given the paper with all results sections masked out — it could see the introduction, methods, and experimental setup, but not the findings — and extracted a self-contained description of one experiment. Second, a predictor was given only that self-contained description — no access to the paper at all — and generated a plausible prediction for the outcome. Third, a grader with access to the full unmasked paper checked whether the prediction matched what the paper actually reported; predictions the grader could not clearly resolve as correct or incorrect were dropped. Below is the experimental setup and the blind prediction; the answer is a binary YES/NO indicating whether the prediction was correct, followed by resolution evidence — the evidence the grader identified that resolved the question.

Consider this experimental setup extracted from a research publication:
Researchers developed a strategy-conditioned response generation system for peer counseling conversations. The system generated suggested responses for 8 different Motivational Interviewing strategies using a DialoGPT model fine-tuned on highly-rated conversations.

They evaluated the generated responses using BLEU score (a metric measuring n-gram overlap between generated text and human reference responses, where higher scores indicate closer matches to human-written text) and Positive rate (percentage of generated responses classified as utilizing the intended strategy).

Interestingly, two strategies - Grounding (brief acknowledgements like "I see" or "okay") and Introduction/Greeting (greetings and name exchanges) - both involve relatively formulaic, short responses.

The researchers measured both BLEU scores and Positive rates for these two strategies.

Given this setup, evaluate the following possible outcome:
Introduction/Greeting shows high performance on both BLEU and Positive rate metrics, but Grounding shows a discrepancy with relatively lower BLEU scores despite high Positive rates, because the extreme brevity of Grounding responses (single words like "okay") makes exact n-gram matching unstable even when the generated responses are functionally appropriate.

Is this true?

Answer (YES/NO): YES